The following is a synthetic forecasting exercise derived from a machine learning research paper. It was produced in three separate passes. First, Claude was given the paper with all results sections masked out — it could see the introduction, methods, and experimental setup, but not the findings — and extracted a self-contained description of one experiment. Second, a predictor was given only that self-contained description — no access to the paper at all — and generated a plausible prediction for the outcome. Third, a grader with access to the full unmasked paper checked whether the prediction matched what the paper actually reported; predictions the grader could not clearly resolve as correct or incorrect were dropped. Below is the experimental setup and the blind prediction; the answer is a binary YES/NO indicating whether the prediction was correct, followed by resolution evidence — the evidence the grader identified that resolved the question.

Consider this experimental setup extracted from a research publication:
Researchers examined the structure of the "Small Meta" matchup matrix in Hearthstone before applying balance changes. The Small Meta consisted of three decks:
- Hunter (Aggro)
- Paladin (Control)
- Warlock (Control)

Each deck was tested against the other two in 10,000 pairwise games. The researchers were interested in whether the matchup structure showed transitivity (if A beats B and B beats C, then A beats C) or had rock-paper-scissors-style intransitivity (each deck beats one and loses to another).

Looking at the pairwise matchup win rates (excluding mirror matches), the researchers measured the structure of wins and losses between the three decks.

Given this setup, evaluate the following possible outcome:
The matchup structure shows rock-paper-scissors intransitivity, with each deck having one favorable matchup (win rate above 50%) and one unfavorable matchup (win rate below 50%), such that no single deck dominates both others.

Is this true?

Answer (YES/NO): NO